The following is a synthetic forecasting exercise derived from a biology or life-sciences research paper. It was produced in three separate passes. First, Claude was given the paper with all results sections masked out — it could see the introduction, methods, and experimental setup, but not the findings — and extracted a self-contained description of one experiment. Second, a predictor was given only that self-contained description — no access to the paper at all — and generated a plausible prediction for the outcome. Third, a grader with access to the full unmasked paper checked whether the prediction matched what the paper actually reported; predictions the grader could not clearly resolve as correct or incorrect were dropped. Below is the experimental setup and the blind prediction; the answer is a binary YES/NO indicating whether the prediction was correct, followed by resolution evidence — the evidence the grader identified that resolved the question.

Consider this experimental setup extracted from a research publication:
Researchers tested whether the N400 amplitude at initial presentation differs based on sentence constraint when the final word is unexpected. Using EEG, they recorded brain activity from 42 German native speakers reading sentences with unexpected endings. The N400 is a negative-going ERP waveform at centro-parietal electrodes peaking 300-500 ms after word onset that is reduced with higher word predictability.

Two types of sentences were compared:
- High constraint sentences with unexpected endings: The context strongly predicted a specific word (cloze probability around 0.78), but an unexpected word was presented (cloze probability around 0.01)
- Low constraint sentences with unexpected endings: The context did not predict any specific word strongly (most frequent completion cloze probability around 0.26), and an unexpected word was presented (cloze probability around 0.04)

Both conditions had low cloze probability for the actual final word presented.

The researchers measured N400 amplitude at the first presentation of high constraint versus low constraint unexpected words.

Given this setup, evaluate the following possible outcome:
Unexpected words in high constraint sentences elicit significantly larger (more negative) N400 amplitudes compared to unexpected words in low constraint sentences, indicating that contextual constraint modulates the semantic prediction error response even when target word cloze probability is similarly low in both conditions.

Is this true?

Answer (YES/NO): NO